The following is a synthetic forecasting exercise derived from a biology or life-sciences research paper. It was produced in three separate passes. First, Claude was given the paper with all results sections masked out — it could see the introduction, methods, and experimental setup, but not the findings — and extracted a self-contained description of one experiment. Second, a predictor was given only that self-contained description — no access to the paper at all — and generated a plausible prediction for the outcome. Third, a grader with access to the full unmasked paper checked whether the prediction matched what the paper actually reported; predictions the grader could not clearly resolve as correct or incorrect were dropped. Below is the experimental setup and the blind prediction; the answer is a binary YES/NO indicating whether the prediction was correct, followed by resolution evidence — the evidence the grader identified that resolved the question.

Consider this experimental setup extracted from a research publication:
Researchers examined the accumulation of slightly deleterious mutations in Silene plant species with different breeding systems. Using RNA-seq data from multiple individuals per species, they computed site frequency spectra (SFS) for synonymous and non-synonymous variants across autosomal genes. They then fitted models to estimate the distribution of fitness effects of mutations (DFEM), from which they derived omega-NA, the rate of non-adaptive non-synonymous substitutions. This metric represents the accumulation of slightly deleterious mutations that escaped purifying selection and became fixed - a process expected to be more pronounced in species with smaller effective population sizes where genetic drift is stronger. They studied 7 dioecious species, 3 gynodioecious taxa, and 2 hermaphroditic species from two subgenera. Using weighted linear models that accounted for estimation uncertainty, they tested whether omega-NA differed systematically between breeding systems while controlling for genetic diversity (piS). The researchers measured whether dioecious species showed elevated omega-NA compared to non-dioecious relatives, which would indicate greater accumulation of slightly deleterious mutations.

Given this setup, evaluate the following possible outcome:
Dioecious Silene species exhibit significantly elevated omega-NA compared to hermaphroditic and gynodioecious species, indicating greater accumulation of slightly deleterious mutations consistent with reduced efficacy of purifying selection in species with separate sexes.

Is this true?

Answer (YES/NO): NO